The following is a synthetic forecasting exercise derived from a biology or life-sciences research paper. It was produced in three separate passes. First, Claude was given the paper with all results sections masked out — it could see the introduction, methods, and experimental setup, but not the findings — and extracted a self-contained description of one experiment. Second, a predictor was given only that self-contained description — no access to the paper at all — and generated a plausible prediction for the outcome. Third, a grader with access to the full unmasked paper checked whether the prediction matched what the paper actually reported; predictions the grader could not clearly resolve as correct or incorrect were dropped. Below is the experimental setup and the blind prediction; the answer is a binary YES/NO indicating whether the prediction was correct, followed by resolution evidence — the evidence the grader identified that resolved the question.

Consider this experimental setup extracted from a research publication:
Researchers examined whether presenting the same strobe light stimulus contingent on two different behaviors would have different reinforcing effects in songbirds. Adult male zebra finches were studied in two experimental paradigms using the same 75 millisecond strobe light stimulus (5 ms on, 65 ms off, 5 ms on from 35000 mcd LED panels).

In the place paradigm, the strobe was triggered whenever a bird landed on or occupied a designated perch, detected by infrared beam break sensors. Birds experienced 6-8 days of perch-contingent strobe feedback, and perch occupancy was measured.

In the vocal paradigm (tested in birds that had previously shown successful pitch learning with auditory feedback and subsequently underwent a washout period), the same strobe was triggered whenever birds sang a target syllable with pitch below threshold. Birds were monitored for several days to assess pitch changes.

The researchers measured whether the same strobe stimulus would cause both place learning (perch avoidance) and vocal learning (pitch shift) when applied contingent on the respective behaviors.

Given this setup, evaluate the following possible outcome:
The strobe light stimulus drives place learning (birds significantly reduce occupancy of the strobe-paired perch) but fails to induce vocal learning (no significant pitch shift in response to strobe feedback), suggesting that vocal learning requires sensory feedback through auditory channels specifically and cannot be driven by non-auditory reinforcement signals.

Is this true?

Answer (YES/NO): YES